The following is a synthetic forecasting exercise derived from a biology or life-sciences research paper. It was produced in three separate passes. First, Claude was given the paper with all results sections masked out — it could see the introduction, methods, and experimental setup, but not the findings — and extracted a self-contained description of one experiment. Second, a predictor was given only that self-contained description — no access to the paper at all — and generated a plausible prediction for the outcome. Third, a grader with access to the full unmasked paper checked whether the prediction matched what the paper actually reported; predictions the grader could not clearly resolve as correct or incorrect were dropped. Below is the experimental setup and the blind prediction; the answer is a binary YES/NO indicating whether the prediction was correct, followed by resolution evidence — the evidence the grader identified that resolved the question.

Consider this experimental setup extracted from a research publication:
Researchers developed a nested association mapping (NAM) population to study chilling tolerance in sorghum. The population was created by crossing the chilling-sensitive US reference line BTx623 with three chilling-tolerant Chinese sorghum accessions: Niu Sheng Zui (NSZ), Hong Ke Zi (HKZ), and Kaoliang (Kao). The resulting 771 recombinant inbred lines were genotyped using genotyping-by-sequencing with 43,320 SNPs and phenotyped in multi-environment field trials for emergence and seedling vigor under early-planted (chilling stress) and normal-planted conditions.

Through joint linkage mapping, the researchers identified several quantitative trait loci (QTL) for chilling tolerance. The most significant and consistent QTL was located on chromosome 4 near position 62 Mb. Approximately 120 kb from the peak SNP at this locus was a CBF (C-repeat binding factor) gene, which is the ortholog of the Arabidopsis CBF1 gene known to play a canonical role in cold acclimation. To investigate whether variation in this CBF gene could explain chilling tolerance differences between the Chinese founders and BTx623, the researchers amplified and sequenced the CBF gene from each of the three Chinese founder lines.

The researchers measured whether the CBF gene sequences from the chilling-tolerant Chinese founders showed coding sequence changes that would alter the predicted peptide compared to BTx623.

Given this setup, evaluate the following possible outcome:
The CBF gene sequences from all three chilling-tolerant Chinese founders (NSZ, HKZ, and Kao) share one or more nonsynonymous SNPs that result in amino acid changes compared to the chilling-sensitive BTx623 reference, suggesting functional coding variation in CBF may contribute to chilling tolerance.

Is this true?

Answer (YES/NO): NO